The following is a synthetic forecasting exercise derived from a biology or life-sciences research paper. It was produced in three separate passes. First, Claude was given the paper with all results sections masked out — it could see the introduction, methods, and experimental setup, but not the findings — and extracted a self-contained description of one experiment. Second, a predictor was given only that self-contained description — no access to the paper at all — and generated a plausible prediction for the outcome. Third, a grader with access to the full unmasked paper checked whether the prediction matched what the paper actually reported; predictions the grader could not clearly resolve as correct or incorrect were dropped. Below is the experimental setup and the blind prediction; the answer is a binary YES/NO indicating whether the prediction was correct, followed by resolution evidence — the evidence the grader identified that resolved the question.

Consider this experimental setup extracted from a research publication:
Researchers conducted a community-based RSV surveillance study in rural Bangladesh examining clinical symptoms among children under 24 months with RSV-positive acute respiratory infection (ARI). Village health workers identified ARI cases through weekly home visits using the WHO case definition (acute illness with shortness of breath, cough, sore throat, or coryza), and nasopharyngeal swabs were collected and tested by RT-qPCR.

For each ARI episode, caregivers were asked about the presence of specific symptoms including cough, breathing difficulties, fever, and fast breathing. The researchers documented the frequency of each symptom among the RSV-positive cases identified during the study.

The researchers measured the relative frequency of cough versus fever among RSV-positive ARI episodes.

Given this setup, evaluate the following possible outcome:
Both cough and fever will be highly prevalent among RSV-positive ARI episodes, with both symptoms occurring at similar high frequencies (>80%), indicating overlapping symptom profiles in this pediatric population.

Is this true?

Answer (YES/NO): NO